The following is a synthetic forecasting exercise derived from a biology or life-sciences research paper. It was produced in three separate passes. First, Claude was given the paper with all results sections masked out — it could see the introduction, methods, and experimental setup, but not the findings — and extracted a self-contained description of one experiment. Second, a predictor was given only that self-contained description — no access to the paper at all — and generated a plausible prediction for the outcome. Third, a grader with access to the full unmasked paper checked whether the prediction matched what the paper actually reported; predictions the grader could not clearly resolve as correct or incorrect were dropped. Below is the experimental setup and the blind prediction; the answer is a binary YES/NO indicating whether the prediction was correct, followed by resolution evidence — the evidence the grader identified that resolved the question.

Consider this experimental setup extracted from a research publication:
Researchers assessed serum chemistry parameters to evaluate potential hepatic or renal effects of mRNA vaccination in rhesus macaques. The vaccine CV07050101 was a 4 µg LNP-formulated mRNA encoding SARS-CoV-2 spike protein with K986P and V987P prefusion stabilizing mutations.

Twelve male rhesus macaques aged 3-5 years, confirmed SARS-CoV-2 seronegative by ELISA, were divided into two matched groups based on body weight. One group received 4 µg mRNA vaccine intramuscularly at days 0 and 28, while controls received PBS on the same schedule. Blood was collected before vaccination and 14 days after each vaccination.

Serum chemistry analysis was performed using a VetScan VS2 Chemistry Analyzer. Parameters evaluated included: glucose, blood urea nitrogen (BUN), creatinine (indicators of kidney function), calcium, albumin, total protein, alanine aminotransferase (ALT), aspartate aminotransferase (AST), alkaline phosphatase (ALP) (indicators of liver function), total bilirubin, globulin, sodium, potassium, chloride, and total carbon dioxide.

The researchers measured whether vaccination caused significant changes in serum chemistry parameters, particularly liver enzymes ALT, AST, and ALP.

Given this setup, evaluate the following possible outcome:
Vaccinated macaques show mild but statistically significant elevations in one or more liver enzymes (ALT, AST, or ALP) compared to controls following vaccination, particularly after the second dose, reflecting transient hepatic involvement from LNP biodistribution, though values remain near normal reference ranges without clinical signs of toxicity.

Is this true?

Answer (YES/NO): NO